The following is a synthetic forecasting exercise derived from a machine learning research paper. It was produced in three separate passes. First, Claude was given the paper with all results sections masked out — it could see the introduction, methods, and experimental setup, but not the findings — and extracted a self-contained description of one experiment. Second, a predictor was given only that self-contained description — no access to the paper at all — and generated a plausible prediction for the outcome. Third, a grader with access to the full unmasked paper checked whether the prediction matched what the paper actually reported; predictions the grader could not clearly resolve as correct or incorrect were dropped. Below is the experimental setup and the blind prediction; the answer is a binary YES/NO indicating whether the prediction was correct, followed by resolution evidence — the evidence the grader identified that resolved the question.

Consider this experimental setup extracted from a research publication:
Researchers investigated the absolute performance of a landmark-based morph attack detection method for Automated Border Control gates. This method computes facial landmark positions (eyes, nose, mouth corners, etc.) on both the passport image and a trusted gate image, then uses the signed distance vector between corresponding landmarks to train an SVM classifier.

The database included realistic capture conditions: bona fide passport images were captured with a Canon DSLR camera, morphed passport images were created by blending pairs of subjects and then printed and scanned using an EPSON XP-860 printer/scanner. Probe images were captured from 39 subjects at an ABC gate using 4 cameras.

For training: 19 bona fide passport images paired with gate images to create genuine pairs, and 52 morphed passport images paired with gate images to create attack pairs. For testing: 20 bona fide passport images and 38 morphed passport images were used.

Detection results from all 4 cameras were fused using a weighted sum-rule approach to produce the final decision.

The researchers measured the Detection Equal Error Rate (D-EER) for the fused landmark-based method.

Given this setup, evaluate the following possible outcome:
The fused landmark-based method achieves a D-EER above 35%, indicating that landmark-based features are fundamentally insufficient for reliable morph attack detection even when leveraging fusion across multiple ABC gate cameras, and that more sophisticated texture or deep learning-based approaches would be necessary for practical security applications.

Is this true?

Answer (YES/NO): YES